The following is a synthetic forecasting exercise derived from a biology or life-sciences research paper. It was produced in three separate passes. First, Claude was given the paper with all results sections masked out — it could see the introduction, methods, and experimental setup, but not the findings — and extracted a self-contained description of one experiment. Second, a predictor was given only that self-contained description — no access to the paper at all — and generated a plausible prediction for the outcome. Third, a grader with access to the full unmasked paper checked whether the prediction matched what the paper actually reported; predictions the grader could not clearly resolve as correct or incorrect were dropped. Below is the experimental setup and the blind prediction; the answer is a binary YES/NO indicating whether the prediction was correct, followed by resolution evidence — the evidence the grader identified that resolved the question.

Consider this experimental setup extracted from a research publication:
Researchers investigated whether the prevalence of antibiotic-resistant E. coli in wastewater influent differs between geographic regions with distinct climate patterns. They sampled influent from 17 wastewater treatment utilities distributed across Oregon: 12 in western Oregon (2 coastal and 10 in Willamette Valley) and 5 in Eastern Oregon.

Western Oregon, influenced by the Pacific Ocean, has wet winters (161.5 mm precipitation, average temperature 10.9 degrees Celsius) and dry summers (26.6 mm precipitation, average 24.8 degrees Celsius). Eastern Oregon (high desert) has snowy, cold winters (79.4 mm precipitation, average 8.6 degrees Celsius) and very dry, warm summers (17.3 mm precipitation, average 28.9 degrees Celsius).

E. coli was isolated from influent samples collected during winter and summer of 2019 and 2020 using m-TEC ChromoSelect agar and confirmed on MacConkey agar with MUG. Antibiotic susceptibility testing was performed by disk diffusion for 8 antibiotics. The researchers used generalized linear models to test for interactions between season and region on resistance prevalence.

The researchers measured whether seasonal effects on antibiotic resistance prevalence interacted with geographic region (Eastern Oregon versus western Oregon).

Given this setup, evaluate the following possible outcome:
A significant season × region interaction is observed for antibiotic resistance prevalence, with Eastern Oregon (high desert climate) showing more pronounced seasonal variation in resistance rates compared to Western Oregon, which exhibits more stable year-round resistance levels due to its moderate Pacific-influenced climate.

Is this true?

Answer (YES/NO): YES